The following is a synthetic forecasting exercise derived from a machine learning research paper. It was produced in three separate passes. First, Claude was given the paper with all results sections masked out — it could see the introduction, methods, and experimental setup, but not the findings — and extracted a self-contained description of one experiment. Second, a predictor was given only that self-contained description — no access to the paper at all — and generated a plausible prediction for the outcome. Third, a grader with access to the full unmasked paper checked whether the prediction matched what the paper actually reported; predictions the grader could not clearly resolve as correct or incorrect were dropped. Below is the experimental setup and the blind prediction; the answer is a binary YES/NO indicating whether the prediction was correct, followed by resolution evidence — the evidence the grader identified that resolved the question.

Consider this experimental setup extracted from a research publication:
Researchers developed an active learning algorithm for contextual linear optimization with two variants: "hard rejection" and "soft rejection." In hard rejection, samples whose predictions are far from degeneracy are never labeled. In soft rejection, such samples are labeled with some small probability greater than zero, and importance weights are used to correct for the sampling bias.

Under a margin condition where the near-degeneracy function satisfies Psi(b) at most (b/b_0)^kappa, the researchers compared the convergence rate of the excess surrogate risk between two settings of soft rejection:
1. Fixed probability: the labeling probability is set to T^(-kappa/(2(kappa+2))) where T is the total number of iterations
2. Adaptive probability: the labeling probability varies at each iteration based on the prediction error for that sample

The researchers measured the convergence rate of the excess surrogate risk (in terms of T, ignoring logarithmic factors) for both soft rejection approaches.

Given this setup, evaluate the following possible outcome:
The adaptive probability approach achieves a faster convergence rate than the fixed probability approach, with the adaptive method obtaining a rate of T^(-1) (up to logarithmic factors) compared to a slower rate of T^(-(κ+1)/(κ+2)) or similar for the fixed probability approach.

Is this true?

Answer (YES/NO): NO